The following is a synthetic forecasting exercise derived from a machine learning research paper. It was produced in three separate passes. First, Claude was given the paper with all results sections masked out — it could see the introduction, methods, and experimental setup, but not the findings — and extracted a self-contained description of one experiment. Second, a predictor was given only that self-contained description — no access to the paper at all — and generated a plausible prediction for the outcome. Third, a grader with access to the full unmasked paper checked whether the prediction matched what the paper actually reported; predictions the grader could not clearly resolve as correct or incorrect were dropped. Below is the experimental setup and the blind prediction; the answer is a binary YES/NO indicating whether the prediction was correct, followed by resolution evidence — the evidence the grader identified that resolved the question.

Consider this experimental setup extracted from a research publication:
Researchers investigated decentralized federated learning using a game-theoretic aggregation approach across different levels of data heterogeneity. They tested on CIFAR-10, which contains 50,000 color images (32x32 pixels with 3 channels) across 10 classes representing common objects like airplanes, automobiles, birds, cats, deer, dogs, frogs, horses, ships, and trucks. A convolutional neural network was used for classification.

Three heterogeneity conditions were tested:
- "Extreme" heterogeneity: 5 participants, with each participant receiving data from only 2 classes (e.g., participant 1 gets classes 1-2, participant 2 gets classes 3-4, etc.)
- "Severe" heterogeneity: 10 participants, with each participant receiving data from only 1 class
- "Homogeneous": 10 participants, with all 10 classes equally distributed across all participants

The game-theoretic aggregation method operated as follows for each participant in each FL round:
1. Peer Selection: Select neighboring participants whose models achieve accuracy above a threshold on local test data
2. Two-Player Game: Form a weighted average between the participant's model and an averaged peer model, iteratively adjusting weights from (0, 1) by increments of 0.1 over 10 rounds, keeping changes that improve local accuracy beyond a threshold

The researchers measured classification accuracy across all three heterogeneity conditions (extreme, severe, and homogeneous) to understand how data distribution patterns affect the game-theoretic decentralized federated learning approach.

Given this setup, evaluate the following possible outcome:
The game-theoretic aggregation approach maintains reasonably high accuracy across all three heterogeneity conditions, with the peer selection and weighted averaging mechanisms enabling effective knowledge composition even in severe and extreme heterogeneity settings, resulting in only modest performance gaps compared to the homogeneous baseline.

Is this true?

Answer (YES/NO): NO